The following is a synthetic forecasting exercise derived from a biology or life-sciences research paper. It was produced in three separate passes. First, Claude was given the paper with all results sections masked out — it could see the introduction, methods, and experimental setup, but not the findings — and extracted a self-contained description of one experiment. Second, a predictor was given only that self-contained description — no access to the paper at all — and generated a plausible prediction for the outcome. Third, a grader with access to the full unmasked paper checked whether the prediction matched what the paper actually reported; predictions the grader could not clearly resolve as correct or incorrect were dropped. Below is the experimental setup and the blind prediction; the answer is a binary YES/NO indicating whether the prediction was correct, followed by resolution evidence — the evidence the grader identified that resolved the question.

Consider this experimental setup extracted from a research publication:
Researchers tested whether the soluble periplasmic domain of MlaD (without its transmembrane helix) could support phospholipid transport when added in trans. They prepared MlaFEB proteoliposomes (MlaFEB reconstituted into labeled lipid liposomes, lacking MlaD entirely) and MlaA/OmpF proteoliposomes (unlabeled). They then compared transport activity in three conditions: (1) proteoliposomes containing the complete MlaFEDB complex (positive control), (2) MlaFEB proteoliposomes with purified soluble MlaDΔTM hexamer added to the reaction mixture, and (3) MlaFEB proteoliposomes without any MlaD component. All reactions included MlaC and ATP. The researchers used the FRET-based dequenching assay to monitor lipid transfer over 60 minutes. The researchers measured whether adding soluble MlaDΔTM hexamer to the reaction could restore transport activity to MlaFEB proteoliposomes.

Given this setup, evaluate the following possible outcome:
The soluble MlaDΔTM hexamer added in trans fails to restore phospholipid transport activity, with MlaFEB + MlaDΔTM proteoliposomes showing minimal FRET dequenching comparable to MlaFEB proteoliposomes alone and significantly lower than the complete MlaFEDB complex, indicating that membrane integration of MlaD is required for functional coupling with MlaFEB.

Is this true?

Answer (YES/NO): YES